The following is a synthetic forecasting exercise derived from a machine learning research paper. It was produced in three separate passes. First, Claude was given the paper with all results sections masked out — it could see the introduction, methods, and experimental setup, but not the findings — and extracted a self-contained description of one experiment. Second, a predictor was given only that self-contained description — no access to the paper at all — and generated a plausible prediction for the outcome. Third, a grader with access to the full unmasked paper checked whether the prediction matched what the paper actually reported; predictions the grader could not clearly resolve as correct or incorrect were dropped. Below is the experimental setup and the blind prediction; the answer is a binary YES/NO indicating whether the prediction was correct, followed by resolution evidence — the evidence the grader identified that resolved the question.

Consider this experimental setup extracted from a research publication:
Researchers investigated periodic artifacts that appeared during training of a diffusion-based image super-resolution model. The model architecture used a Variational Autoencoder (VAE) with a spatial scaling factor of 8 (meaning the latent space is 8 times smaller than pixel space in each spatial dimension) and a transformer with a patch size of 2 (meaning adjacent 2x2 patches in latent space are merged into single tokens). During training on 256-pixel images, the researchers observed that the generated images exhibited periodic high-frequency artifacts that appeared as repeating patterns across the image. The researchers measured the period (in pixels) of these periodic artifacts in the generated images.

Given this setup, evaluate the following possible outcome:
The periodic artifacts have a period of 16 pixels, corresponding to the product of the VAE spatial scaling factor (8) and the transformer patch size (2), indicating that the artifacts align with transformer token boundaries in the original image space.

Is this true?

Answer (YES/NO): YES